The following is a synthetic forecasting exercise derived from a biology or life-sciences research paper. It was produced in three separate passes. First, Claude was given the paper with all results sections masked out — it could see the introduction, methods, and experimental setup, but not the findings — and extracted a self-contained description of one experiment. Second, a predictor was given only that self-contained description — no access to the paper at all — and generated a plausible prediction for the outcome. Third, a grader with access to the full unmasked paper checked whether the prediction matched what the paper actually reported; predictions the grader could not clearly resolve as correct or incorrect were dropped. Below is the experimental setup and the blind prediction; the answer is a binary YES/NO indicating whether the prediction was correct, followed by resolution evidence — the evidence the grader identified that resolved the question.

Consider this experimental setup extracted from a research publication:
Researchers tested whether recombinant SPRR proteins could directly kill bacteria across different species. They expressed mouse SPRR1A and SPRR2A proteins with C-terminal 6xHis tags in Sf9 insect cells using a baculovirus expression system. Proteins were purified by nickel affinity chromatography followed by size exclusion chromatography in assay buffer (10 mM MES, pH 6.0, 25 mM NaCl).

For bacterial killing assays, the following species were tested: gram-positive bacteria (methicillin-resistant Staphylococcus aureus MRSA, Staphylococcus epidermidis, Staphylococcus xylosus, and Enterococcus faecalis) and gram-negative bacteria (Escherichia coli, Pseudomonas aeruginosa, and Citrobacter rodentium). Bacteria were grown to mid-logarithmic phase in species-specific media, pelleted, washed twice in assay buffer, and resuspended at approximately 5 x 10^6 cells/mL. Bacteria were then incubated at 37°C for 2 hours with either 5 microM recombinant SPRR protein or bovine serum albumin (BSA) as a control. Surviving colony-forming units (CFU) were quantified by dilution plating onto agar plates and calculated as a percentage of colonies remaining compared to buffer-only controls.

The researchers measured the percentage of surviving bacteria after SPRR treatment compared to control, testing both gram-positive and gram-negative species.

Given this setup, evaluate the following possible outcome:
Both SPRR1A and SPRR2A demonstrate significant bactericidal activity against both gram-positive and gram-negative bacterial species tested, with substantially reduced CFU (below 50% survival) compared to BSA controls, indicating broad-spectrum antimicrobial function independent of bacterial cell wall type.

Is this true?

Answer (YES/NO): NO